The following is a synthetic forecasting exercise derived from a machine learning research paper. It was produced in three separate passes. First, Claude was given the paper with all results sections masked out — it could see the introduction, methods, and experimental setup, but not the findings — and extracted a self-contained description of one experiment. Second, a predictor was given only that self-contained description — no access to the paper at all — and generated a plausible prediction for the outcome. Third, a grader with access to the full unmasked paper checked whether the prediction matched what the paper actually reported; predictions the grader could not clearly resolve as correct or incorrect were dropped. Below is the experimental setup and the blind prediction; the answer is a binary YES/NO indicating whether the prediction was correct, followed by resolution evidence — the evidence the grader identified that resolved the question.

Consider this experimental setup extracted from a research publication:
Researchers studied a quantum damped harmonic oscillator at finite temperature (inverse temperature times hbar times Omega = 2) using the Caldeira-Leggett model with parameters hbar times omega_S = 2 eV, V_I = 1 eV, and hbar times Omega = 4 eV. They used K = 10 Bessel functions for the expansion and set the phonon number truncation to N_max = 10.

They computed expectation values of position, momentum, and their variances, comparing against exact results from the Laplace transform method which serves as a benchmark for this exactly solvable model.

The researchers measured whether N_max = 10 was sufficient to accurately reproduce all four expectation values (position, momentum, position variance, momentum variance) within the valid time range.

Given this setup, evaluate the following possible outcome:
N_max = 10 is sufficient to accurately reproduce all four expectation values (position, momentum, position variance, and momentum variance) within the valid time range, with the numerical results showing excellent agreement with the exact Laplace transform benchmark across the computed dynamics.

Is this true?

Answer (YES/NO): NO